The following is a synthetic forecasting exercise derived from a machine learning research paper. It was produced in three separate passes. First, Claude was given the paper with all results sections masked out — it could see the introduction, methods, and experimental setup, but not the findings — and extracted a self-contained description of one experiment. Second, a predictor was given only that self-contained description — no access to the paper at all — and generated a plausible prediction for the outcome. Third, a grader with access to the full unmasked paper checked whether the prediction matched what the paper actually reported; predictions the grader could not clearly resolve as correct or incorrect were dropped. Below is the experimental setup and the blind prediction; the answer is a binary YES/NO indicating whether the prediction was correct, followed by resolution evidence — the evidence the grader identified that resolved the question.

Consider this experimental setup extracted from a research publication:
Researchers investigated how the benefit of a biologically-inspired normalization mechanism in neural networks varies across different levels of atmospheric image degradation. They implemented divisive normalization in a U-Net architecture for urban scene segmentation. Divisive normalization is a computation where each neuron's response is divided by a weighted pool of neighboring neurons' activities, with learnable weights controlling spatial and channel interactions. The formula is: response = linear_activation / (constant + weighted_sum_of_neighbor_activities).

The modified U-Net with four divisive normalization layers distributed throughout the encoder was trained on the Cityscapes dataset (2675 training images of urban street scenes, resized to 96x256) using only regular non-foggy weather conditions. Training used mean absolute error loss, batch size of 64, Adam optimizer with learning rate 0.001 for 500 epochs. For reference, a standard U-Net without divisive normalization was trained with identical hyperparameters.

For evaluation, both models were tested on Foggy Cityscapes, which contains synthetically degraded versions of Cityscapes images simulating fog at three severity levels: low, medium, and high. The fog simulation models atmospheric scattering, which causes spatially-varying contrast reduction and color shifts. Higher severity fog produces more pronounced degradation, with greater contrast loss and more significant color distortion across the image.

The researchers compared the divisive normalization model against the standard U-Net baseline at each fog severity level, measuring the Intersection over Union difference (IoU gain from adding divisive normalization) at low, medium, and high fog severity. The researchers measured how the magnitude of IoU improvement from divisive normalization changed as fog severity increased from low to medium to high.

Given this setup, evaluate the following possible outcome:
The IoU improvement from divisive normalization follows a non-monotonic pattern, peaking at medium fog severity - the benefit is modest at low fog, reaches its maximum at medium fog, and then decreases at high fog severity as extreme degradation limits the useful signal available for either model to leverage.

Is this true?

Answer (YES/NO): NO